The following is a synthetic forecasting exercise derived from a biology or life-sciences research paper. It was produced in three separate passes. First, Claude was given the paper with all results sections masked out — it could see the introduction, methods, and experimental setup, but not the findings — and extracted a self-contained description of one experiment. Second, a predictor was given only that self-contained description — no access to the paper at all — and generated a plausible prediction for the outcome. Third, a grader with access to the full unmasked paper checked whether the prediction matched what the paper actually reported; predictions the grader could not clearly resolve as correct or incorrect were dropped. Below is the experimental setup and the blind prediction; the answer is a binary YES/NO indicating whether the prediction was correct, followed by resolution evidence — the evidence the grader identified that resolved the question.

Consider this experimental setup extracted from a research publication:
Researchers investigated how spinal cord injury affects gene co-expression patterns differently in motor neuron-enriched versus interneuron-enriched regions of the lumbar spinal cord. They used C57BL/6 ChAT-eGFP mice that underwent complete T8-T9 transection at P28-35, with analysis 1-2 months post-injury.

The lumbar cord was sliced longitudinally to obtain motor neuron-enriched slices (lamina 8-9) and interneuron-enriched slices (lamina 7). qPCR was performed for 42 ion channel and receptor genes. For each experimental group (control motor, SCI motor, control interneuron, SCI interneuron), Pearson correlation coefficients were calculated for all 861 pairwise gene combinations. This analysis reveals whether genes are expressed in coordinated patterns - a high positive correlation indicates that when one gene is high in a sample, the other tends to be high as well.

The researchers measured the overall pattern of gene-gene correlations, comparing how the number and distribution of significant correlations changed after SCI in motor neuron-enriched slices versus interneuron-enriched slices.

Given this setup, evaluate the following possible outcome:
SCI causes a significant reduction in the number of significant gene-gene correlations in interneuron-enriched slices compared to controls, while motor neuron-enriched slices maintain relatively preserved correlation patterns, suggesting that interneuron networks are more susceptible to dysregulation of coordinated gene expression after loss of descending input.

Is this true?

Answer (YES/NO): NO